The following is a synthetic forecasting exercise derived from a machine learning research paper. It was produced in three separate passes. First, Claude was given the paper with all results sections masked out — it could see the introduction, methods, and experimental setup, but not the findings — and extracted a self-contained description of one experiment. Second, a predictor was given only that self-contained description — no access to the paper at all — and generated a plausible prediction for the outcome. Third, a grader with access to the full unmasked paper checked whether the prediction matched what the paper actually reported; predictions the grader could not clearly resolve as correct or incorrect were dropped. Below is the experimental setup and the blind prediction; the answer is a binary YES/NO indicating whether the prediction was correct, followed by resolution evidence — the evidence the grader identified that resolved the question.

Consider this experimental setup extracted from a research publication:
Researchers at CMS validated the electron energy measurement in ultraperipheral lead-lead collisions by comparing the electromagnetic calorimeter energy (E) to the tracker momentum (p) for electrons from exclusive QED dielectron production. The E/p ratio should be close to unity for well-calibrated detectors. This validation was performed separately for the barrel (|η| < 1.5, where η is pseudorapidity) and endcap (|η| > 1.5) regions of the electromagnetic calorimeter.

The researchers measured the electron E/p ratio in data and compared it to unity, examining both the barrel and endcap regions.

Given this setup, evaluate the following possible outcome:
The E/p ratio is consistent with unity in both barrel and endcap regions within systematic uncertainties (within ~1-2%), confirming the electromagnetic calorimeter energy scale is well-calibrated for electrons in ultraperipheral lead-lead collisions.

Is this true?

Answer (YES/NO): NO